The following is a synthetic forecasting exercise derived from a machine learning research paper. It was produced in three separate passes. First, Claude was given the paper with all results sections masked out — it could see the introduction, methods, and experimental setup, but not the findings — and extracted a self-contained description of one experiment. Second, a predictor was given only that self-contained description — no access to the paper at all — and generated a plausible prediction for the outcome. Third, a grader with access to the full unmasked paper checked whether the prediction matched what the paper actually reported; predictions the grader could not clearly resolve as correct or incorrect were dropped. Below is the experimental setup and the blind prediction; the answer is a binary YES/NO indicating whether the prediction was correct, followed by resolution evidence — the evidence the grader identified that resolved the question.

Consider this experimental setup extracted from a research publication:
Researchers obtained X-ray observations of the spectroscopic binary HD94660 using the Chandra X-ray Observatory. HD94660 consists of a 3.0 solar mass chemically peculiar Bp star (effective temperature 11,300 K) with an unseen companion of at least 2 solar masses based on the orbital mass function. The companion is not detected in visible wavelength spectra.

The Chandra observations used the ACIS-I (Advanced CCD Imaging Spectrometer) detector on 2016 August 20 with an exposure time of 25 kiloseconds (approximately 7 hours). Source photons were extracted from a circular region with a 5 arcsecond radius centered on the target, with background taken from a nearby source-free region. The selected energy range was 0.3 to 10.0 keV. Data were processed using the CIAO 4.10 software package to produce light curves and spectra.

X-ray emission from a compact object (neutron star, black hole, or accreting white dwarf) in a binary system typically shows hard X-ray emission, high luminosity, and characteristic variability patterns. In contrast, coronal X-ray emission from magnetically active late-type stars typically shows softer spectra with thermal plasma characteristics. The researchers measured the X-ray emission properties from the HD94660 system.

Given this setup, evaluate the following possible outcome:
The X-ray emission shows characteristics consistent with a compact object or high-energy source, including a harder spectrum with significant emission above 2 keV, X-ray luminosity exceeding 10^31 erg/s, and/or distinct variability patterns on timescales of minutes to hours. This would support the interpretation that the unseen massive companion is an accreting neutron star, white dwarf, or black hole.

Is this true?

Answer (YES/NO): NO